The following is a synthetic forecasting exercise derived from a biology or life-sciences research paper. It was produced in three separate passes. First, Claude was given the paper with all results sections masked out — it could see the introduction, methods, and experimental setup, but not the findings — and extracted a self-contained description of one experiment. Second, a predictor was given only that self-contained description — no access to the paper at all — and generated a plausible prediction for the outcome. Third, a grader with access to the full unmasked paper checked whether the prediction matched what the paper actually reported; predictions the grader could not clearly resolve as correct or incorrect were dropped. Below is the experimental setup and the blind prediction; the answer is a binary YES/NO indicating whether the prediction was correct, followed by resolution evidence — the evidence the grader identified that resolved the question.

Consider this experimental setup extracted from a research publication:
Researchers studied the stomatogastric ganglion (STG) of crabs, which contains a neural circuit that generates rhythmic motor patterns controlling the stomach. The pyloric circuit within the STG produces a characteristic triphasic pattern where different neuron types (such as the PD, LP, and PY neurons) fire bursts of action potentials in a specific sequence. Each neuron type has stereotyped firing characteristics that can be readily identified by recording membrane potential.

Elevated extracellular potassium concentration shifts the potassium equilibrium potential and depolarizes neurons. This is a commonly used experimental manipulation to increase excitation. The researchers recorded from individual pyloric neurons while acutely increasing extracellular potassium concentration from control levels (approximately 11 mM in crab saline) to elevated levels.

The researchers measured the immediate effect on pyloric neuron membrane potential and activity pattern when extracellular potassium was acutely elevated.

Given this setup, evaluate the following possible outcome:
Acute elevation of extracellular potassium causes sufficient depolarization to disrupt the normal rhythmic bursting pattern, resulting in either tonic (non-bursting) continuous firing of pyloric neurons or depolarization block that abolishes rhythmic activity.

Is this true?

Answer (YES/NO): YES